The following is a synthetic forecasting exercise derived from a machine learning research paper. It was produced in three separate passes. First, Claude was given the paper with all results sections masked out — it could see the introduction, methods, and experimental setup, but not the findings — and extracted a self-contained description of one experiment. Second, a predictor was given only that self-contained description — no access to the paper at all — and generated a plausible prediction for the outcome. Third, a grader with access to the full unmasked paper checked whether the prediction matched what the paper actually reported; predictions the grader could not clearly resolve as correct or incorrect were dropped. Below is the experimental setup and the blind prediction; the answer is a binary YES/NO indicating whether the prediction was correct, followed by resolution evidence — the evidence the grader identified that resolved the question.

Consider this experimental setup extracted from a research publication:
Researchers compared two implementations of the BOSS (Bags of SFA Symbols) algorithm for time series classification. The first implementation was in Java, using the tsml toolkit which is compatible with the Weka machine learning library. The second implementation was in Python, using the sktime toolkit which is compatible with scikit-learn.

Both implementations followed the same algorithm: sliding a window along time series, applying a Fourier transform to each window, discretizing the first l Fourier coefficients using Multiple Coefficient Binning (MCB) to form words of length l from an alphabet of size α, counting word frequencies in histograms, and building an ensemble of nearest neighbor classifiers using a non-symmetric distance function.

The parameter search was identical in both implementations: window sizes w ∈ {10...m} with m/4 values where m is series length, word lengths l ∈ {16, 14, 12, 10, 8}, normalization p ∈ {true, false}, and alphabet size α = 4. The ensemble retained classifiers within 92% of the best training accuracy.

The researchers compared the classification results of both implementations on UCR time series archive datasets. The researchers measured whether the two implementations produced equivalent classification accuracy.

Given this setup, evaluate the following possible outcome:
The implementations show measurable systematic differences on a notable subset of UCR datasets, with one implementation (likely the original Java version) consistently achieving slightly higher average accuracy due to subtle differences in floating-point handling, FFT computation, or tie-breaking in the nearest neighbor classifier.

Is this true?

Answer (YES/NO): NO